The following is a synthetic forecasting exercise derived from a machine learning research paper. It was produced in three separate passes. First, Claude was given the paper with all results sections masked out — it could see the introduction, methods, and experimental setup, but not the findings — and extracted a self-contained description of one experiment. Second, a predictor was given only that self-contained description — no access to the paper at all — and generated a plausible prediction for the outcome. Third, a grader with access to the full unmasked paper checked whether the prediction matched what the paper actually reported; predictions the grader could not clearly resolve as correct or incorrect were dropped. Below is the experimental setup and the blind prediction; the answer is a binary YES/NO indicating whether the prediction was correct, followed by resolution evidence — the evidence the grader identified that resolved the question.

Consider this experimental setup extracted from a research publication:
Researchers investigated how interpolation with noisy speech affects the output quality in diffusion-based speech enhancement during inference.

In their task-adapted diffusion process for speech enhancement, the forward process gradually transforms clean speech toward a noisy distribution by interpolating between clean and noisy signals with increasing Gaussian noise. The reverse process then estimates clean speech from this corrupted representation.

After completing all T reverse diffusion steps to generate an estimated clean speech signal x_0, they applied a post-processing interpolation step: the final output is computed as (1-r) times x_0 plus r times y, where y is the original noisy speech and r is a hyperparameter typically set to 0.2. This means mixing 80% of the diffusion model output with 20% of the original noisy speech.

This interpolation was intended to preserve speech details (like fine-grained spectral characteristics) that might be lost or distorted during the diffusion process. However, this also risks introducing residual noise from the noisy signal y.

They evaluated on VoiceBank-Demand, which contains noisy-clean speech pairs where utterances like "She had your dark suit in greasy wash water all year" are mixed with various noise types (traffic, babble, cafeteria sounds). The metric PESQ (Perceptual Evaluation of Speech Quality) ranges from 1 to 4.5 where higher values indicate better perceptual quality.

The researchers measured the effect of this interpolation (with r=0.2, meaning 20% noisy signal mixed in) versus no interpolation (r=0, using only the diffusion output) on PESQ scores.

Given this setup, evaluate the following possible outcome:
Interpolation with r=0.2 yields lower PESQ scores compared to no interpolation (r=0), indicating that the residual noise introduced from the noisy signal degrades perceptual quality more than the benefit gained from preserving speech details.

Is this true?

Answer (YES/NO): NO